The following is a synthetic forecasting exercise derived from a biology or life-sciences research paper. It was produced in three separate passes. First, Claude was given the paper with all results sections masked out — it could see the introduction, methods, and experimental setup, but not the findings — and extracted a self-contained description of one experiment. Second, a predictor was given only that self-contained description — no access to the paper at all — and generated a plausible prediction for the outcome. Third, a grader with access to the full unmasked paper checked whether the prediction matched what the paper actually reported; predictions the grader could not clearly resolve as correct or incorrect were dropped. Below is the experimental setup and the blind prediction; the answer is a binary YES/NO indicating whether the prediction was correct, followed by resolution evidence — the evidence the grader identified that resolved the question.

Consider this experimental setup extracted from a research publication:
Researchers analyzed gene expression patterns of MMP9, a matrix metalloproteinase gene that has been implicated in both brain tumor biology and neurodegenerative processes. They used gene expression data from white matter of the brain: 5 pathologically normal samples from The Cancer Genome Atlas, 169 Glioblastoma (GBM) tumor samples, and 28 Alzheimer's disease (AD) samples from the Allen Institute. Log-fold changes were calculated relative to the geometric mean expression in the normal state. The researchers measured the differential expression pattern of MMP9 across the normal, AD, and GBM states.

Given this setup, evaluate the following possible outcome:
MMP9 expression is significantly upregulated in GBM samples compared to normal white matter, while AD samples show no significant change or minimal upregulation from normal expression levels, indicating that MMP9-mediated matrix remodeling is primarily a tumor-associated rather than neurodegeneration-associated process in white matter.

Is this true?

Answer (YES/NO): NO